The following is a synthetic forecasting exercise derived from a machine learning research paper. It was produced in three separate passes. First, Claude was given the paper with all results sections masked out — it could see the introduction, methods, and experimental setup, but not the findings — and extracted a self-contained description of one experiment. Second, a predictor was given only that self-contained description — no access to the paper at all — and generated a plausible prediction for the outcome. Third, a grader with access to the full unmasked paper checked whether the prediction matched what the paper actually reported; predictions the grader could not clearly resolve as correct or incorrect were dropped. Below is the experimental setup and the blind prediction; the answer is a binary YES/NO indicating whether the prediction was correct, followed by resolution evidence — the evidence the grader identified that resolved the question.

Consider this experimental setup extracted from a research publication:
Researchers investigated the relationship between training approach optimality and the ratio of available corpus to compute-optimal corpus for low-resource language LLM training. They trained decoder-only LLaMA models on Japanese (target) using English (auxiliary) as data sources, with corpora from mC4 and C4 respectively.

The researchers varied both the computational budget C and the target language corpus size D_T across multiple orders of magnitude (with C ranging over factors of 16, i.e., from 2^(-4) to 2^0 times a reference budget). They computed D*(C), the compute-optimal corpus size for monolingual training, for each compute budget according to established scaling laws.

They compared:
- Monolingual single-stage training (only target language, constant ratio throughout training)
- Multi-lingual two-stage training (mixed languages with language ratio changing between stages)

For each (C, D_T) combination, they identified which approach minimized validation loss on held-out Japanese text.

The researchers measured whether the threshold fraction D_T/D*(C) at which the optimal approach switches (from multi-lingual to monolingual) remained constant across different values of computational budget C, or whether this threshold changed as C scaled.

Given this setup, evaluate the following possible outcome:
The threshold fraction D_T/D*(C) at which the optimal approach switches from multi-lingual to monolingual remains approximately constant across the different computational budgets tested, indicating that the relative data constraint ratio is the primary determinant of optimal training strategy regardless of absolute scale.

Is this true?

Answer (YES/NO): NO